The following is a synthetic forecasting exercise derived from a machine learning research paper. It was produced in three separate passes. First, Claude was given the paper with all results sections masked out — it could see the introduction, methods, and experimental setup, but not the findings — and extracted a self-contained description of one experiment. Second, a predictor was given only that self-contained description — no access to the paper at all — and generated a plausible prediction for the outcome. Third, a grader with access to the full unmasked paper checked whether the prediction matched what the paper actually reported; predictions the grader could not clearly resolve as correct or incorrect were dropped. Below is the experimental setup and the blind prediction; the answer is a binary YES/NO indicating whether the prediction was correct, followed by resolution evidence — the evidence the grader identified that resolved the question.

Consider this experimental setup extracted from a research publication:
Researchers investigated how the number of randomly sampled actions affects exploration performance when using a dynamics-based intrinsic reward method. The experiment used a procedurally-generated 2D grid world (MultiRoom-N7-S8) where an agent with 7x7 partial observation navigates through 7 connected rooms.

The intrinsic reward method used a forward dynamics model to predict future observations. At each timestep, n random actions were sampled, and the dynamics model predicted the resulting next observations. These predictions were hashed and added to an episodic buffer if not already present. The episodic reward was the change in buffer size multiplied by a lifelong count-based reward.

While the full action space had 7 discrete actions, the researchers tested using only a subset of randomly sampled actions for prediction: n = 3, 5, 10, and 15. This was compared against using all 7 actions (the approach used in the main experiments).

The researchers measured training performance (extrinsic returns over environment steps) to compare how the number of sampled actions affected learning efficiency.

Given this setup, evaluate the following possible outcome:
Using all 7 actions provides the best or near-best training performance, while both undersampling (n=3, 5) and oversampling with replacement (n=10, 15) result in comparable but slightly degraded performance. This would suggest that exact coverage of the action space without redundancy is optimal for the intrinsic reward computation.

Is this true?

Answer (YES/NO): NO